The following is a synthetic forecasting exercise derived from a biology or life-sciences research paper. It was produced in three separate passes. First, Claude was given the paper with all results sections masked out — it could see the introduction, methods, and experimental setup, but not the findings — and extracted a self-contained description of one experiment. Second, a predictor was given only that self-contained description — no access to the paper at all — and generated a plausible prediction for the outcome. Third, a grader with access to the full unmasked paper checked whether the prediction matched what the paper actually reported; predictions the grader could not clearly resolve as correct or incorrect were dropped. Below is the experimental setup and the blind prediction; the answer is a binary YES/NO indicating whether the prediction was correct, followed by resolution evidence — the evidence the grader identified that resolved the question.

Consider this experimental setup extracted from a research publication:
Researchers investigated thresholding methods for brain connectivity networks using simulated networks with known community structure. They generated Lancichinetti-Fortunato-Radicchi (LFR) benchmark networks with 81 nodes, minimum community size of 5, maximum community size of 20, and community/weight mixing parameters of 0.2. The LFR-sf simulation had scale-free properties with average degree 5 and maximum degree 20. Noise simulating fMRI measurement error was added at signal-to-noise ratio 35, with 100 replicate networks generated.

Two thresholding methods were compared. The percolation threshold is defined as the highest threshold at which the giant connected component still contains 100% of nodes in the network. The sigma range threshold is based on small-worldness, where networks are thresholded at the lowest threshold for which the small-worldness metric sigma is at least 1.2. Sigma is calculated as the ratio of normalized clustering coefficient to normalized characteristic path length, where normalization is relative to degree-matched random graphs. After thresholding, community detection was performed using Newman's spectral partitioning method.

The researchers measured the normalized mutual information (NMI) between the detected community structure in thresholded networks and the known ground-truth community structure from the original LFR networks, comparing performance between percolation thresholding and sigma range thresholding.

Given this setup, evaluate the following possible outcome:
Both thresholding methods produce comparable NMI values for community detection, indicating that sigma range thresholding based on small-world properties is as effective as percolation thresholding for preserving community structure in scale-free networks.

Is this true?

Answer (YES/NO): NO